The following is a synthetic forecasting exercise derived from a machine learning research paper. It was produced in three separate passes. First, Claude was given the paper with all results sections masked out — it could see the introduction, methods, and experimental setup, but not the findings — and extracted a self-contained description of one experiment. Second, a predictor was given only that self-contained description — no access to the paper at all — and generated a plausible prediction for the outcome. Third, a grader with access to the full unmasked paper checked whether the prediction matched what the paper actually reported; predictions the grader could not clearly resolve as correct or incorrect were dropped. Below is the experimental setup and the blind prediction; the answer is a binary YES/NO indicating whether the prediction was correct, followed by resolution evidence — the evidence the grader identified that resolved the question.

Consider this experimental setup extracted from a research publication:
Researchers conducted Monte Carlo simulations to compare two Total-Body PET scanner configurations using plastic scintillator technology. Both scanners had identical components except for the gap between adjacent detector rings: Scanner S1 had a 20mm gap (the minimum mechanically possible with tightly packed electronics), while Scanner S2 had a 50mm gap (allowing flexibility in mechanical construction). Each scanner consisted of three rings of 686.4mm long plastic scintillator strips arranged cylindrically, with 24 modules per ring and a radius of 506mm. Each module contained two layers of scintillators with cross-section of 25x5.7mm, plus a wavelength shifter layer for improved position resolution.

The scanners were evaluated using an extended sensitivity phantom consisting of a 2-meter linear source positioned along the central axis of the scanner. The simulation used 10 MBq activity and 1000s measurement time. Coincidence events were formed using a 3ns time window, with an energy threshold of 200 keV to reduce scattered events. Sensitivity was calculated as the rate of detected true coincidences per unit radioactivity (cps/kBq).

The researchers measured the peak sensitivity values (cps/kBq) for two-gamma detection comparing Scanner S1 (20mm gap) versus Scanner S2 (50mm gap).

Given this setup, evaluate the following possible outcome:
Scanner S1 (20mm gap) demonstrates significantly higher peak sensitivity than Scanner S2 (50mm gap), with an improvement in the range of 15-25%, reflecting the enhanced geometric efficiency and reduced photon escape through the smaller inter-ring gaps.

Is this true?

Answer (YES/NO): NO